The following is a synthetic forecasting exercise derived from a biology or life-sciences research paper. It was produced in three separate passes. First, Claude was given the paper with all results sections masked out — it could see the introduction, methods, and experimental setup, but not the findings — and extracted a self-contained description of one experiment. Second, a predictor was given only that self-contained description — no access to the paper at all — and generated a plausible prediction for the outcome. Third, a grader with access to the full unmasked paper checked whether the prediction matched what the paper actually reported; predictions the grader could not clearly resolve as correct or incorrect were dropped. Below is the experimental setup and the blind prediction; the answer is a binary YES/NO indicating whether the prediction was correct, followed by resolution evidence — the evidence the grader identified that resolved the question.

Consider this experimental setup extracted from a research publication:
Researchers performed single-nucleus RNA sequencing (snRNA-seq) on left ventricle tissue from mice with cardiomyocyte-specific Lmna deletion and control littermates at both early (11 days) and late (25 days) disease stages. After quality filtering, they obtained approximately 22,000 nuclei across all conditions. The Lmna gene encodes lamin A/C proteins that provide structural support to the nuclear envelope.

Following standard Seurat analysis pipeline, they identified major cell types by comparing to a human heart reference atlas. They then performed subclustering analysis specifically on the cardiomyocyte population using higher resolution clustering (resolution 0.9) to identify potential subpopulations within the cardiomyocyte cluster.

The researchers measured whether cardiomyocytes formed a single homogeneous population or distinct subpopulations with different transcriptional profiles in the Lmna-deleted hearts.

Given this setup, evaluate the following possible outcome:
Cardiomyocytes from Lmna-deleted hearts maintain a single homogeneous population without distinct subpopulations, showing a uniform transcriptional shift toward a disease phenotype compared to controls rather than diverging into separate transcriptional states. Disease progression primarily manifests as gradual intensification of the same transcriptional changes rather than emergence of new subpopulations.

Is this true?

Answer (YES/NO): NO